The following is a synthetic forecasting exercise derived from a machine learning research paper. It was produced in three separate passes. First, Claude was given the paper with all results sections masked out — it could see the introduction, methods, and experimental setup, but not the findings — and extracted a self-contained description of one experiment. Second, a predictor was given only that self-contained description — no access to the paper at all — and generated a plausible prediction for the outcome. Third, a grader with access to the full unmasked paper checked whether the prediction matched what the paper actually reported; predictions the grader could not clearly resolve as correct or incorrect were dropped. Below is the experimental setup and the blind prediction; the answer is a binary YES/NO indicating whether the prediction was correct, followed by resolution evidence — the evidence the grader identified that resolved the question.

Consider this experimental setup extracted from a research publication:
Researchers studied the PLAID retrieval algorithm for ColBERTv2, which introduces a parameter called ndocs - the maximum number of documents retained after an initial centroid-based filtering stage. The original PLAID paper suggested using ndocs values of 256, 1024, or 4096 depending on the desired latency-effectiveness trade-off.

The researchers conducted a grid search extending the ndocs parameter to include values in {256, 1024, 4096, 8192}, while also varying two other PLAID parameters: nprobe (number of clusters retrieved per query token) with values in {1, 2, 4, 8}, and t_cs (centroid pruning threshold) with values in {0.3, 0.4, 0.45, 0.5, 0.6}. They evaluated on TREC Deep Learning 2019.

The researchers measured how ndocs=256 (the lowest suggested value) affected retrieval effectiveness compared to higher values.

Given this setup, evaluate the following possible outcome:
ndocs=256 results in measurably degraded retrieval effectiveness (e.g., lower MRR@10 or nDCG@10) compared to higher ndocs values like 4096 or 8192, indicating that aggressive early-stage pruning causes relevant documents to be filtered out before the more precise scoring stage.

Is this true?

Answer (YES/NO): YES